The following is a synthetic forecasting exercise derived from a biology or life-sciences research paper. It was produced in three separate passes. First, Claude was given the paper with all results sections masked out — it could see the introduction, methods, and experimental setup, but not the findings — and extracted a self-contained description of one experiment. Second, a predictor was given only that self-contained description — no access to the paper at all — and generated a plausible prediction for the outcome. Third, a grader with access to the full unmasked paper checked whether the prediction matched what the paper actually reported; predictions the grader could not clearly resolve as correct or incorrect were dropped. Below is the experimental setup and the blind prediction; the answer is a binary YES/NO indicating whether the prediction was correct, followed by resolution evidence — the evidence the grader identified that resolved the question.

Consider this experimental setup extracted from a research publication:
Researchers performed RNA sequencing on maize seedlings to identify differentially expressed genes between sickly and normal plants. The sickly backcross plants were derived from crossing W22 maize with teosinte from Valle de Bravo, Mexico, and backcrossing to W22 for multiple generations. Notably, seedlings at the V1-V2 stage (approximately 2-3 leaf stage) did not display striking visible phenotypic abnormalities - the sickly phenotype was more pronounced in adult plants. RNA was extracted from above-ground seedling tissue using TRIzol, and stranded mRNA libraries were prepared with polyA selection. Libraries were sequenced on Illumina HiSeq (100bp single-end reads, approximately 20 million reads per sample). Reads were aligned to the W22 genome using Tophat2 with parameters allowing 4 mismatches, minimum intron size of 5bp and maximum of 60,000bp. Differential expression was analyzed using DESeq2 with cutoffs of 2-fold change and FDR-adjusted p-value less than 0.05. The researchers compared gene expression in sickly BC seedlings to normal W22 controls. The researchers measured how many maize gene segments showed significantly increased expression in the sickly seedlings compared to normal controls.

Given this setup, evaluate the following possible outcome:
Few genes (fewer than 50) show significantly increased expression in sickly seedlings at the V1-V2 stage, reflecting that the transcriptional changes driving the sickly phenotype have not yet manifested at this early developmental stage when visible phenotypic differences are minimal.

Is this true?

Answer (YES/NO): YES